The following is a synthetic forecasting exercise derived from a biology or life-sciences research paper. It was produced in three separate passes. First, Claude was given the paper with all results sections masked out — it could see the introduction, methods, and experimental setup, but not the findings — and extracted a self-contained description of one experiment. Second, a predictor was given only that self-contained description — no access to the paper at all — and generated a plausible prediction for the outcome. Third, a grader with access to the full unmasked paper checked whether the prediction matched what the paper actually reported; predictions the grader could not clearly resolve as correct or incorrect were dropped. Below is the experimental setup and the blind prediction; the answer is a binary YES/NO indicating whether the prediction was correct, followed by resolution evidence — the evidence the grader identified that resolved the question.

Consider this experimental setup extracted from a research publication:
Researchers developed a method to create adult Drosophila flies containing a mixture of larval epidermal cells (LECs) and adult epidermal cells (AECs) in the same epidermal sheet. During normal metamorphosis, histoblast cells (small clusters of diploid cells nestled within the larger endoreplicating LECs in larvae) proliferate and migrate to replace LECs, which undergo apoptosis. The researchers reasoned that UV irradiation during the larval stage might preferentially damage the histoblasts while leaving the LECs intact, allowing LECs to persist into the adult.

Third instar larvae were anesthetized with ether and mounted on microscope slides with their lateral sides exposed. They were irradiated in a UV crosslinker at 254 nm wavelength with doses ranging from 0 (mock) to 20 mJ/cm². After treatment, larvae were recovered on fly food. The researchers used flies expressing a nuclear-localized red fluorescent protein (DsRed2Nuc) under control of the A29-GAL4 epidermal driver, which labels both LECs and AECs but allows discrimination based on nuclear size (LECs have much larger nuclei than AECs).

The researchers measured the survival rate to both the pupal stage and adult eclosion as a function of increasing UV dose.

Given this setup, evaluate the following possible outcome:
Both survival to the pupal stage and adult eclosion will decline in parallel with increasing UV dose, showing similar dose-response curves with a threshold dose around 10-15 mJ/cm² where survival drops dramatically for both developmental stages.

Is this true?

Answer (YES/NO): NO